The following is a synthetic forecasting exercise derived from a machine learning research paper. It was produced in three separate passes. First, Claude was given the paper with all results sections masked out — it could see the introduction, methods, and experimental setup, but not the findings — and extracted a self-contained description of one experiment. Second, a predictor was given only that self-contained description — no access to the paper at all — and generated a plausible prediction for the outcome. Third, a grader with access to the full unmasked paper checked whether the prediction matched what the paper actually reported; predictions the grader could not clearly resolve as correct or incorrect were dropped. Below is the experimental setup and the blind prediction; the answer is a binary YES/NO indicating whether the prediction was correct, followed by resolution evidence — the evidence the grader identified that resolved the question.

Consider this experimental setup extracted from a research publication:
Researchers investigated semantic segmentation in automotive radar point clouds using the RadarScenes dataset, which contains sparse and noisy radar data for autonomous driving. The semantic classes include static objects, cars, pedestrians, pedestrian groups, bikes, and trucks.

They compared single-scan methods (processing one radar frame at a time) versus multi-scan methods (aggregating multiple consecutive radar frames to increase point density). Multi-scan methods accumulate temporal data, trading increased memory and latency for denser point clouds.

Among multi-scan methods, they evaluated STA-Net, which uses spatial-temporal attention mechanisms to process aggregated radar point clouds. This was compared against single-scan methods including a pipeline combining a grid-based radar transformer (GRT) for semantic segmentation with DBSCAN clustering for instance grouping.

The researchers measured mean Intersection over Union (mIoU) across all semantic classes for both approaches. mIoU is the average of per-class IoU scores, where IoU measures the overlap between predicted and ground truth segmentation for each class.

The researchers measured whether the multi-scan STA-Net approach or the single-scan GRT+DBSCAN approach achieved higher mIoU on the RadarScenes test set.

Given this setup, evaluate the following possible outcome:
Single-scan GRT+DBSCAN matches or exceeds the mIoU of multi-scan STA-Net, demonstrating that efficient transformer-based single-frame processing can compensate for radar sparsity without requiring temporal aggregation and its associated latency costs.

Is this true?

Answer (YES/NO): NO